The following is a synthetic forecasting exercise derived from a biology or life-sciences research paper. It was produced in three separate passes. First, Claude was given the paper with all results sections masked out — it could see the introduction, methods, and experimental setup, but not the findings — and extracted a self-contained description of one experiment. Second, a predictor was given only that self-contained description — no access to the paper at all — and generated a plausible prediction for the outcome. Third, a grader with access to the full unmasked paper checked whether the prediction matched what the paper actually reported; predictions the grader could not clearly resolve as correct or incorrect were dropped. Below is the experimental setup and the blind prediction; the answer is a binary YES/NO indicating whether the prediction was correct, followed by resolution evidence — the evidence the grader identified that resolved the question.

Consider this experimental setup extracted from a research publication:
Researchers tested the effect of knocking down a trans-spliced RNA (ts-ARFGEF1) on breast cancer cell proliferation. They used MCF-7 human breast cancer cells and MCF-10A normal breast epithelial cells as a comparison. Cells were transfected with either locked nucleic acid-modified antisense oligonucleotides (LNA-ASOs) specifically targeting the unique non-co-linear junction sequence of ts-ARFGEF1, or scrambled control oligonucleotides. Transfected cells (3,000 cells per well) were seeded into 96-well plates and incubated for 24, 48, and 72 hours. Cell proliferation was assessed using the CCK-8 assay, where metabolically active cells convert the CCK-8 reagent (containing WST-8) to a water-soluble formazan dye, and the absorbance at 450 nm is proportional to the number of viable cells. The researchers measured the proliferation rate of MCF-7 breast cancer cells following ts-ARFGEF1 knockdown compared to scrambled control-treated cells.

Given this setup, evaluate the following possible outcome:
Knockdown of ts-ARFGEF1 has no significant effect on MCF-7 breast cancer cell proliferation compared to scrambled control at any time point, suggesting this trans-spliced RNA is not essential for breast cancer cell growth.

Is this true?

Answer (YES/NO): NO